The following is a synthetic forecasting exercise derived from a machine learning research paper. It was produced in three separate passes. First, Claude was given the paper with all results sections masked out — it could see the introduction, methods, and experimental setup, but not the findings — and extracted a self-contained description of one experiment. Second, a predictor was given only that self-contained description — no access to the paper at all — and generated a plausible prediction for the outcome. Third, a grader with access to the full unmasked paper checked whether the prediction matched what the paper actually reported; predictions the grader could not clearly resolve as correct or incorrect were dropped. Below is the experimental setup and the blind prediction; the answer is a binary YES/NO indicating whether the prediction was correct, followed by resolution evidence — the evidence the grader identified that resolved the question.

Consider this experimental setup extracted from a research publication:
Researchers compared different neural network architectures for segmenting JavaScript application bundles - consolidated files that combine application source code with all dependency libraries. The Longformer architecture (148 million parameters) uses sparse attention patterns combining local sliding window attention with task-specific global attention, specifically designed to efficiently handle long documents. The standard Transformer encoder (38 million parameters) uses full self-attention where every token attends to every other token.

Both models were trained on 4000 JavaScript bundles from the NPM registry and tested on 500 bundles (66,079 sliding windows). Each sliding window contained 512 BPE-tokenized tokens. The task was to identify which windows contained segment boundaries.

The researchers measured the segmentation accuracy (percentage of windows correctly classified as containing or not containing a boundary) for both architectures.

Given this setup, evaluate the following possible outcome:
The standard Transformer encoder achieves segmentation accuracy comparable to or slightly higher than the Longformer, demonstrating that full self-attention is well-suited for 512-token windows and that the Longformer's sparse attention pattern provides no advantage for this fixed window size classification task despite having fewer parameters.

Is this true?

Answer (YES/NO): YES